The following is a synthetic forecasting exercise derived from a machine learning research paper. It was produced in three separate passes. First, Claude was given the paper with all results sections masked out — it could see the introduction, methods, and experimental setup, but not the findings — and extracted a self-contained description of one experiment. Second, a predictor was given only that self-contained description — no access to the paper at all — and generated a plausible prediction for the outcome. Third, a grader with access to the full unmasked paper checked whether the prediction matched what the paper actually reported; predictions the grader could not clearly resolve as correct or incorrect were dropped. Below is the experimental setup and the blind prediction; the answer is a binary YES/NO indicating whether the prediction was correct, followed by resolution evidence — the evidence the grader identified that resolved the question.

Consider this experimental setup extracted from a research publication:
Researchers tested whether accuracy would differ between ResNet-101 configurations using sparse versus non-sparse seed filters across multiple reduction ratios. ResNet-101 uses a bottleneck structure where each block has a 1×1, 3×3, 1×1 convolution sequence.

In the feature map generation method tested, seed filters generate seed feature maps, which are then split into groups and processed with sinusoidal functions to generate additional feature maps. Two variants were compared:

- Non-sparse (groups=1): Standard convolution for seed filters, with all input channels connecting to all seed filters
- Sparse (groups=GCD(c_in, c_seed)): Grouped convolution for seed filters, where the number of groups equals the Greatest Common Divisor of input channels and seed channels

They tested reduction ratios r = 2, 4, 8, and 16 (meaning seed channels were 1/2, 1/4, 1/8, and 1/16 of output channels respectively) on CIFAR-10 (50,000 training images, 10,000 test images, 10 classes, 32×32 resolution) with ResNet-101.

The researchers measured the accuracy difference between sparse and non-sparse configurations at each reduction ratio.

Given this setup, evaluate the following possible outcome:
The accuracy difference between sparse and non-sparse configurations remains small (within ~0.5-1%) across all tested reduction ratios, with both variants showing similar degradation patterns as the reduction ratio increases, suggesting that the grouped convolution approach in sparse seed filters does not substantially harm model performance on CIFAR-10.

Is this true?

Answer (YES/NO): YES